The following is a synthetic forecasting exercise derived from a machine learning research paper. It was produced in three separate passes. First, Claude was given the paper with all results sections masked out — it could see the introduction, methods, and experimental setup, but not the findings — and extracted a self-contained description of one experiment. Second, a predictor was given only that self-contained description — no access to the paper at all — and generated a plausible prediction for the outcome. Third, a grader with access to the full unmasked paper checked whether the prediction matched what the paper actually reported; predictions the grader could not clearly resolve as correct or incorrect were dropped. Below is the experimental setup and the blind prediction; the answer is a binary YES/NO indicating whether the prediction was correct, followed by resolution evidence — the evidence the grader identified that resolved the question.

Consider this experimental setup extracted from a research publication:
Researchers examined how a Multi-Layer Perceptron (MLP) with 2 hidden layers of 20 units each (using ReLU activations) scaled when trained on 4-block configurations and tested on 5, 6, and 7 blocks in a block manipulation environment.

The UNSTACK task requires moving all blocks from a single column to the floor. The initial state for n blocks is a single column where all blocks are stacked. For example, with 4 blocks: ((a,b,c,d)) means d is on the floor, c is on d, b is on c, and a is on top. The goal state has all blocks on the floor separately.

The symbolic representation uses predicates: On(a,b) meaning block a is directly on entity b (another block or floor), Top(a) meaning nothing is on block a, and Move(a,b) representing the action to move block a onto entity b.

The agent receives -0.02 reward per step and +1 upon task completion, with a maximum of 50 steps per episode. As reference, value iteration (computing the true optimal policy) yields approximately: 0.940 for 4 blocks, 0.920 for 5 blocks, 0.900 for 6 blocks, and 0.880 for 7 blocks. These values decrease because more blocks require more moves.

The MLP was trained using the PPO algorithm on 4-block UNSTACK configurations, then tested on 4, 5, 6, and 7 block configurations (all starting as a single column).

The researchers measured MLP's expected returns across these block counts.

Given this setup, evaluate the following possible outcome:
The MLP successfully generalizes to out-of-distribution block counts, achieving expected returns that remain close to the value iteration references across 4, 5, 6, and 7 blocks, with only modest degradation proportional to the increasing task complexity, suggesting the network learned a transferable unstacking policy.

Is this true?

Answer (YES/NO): NO